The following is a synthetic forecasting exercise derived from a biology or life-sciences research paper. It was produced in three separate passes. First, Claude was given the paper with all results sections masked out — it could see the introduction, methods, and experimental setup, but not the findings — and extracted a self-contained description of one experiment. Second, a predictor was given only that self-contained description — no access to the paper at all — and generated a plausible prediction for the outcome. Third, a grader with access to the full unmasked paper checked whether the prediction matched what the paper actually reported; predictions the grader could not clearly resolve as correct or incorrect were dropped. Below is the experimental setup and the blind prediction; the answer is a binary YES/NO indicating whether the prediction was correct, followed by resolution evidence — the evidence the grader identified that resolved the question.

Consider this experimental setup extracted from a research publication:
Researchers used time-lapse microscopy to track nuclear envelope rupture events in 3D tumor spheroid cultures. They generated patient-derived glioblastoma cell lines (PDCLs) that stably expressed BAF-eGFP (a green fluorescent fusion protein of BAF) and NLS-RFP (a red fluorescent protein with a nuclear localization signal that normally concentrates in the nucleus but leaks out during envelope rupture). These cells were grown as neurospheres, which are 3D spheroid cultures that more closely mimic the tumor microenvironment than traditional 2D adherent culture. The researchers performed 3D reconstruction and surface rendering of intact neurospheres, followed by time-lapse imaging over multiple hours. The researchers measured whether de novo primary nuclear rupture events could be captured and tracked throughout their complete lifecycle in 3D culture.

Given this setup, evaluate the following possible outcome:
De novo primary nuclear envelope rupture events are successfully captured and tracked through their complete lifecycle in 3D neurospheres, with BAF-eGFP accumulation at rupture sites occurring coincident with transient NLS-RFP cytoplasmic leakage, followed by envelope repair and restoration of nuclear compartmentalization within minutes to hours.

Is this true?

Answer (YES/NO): YES